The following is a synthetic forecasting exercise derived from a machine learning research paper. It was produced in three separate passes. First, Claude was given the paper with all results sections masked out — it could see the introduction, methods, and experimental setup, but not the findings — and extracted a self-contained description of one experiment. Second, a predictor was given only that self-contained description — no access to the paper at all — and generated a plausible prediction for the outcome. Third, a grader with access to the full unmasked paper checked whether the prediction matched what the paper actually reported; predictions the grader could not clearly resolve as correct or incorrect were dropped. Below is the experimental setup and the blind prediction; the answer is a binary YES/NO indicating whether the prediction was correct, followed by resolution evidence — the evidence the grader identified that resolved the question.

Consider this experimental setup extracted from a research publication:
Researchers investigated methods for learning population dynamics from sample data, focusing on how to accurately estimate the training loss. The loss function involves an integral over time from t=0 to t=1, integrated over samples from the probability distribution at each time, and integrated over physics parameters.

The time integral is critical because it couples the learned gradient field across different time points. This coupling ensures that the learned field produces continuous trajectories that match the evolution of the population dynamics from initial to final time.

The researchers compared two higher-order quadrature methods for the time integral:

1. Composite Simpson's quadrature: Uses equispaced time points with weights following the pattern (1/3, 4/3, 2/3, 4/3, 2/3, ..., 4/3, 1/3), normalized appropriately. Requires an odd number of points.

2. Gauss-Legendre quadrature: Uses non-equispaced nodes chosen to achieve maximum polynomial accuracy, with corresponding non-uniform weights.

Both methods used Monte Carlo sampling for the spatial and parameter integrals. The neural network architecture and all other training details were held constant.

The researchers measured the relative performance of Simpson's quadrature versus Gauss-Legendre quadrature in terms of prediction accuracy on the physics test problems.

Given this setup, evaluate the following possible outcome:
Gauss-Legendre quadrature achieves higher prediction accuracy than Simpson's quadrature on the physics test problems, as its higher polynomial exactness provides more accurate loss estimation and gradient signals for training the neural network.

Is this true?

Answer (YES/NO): NO